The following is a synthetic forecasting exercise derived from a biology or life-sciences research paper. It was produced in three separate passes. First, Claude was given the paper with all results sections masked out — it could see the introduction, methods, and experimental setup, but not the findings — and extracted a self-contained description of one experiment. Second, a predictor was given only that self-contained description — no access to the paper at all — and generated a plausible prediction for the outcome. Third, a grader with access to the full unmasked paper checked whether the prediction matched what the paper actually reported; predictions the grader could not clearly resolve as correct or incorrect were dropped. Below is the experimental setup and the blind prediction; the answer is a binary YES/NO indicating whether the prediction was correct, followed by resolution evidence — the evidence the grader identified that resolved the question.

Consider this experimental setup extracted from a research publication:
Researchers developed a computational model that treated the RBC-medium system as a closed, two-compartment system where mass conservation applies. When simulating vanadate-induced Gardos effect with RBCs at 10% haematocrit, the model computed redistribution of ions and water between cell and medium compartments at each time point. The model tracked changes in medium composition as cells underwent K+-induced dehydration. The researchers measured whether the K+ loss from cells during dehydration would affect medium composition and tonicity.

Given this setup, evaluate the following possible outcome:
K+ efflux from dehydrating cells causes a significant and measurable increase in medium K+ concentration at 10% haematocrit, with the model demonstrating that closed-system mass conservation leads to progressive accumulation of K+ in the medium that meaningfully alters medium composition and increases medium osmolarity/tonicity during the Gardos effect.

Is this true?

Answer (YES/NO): NO